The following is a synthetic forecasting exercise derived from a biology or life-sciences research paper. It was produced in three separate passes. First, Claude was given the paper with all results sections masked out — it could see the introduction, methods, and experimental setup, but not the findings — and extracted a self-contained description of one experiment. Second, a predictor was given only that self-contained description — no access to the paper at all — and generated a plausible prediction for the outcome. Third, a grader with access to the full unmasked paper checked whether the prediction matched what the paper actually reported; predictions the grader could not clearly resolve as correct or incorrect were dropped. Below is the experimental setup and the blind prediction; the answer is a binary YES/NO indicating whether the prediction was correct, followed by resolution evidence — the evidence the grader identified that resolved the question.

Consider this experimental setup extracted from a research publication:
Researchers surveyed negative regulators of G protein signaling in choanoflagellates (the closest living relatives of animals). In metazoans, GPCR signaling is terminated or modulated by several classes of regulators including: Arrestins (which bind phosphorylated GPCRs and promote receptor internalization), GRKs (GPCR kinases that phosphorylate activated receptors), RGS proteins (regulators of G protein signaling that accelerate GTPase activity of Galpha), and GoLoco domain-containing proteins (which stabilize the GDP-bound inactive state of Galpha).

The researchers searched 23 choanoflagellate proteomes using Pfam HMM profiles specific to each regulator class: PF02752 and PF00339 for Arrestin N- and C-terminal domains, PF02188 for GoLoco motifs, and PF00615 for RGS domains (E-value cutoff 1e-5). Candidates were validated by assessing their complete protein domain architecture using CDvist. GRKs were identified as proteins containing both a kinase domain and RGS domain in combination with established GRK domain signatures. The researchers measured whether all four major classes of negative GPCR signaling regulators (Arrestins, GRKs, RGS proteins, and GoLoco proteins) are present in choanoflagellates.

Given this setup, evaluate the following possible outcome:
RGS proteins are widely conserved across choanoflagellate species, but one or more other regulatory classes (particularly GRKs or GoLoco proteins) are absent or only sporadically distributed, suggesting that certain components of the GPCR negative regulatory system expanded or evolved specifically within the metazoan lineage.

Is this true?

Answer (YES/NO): NO